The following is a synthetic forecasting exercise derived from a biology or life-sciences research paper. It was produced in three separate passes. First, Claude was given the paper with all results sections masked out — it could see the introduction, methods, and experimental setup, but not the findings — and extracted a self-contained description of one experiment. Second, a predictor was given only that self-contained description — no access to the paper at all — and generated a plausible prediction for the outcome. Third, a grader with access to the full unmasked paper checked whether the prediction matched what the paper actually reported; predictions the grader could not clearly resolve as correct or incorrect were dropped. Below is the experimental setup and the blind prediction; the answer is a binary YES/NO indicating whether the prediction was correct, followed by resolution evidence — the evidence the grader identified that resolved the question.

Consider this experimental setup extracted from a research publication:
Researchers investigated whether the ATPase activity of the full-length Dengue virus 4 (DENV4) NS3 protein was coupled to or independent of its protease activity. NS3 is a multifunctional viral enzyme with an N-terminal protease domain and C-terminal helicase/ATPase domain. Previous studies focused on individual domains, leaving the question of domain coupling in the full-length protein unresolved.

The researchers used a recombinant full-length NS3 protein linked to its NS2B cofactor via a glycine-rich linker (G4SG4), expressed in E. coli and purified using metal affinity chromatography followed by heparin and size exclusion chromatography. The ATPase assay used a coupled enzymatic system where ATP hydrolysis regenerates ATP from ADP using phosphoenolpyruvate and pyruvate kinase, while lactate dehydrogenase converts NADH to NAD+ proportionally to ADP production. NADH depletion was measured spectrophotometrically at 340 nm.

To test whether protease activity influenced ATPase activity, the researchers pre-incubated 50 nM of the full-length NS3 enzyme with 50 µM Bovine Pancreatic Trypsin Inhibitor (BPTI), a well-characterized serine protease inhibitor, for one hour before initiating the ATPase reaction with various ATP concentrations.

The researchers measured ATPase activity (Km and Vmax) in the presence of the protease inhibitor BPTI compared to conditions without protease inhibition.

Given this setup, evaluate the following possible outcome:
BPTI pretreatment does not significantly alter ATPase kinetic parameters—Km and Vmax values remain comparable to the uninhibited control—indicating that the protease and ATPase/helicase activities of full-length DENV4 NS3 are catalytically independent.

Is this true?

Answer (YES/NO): YES